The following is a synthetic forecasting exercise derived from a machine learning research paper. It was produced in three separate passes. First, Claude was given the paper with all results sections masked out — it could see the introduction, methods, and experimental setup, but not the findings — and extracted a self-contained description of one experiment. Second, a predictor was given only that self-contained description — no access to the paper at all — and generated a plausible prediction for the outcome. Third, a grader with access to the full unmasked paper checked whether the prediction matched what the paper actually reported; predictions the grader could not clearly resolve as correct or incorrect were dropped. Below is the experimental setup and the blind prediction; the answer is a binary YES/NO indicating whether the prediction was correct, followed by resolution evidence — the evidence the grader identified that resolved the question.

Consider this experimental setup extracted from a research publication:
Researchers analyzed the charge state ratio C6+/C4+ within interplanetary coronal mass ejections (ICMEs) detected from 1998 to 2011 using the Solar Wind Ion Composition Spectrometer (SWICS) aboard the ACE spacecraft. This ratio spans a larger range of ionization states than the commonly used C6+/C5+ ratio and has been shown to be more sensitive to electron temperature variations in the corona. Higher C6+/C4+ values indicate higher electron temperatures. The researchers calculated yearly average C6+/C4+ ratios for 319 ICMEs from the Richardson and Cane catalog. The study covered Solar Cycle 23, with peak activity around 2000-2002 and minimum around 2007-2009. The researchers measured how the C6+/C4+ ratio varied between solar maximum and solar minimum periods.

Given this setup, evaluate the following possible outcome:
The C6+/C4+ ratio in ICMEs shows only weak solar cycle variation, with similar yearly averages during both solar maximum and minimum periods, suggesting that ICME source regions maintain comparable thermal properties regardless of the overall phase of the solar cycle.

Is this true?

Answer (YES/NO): NO